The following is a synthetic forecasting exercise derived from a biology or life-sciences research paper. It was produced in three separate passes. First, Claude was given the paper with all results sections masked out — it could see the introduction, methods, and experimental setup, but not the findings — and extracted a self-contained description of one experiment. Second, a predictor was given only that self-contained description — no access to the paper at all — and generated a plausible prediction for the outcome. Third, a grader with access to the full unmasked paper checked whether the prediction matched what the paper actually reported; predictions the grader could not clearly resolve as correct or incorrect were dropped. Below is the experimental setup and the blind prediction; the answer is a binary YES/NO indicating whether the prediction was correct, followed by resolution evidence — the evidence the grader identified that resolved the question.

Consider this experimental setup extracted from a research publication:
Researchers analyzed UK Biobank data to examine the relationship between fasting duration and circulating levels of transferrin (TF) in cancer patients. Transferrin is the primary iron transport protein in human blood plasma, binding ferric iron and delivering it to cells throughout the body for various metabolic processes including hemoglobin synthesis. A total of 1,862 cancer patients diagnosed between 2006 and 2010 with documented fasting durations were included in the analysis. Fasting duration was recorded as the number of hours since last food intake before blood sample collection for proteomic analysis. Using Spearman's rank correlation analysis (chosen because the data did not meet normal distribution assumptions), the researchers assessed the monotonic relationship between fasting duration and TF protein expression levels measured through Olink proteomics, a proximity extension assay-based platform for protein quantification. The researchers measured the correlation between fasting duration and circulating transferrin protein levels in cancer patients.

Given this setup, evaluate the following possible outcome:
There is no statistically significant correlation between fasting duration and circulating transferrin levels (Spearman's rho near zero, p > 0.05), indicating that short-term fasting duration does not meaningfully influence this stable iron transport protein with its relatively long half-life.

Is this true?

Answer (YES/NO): YES